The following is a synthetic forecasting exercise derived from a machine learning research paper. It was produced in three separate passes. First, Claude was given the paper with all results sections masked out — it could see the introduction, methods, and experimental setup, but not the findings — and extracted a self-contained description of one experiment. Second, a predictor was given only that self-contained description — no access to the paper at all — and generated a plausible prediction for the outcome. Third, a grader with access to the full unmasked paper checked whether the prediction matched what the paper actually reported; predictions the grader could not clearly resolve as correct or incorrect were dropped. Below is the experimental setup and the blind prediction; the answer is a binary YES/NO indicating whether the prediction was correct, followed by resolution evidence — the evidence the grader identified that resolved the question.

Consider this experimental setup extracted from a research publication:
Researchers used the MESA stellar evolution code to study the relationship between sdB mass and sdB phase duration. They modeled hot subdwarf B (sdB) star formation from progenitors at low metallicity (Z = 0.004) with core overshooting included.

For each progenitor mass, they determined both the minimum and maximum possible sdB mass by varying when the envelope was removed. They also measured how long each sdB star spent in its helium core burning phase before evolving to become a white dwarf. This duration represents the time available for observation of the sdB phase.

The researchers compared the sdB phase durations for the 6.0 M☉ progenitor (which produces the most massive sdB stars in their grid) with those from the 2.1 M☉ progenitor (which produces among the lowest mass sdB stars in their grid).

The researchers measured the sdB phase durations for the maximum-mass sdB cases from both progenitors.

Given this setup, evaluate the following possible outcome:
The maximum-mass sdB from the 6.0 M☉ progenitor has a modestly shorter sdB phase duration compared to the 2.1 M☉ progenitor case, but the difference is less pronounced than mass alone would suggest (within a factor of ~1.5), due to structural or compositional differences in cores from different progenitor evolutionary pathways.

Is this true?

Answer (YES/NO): NO